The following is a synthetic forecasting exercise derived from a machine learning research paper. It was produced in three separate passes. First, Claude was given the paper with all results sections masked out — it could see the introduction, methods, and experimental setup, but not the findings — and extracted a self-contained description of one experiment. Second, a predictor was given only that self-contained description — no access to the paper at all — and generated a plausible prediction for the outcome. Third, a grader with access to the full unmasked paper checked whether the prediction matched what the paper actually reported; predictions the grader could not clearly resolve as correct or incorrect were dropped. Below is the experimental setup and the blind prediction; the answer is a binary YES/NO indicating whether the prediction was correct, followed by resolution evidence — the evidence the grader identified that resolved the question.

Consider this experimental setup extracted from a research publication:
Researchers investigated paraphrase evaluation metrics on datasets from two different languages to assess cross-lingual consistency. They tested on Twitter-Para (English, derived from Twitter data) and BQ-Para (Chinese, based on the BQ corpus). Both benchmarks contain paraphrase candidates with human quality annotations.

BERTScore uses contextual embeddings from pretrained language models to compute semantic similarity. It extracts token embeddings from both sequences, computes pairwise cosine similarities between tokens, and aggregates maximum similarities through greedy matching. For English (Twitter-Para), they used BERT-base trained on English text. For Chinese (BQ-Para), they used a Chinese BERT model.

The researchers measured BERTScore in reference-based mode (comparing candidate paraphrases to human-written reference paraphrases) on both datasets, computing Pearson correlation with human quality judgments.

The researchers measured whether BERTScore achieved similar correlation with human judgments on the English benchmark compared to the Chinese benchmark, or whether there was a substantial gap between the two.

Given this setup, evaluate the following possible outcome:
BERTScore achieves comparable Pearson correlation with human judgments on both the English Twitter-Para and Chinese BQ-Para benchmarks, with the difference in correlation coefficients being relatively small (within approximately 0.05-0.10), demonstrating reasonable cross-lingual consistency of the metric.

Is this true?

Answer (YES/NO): NO